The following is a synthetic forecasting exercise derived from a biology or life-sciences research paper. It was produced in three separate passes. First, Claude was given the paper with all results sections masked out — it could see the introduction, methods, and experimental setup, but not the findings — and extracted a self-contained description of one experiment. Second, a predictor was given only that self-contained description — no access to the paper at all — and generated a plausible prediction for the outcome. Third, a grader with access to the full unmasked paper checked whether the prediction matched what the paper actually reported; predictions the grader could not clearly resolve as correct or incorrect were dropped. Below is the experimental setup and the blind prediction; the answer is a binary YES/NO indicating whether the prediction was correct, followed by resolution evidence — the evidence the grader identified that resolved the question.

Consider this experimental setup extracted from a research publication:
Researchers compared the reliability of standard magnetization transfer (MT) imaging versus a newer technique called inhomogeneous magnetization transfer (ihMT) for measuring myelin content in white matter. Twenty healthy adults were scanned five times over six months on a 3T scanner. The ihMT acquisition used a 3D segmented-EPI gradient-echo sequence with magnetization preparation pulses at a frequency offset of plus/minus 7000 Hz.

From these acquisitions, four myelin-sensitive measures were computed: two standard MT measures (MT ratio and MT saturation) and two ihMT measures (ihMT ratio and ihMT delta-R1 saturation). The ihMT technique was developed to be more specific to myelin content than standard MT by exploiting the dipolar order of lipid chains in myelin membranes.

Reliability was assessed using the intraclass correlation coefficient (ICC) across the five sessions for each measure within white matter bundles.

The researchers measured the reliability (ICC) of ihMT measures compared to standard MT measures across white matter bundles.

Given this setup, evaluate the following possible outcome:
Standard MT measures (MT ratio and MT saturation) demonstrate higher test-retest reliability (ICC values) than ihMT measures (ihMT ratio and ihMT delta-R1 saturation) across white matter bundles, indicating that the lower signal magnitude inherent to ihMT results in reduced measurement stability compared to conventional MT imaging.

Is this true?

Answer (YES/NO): YES